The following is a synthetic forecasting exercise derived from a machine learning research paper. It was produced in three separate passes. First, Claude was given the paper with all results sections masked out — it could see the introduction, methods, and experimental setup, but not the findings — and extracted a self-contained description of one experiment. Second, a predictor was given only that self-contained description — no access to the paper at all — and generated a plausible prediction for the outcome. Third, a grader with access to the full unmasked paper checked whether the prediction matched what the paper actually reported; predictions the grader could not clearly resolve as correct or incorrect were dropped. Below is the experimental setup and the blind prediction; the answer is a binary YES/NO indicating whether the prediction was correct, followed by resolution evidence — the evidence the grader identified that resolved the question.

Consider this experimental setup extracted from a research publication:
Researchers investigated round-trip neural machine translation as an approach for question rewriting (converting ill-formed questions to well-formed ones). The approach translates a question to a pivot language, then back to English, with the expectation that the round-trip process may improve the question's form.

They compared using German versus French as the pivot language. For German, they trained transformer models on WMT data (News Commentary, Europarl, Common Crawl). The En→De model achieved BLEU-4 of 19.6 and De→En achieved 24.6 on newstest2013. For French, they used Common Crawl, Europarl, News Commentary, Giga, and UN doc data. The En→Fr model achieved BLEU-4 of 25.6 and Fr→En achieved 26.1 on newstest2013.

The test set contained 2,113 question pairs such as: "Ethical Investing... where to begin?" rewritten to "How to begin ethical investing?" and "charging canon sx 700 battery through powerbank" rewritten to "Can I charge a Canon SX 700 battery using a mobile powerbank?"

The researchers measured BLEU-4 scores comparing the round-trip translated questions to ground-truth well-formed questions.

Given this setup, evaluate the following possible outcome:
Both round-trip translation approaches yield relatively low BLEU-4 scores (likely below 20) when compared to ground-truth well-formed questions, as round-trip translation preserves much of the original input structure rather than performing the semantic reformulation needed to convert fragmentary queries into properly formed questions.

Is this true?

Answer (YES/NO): YES